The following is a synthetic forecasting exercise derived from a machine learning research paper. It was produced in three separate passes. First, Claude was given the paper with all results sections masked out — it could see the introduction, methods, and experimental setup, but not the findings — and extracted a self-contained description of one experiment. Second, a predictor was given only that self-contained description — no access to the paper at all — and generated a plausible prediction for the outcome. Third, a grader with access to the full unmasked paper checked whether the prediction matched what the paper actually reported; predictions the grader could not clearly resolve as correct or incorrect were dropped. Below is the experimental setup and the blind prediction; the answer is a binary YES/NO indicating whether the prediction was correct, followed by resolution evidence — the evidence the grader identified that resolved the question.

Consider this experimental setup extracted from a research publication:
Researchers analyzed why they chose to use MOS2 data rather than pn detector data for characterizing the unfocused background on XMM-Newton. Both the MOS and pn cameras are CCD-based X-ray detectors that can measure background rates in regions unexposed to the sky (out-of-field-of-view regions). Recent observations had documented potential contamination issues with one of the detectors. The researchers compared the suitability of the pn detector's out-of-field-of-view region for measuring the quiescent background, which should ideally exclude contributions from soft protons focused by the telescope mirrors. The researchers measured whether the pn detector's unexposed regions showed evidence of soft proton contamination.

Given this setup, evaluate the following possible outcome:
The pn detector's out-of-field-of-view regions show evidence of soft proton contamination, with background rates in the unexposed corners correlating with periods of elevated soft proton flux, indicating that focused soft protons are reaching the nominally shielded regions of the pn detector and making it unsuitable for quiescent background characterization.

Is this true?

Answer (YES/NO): YES